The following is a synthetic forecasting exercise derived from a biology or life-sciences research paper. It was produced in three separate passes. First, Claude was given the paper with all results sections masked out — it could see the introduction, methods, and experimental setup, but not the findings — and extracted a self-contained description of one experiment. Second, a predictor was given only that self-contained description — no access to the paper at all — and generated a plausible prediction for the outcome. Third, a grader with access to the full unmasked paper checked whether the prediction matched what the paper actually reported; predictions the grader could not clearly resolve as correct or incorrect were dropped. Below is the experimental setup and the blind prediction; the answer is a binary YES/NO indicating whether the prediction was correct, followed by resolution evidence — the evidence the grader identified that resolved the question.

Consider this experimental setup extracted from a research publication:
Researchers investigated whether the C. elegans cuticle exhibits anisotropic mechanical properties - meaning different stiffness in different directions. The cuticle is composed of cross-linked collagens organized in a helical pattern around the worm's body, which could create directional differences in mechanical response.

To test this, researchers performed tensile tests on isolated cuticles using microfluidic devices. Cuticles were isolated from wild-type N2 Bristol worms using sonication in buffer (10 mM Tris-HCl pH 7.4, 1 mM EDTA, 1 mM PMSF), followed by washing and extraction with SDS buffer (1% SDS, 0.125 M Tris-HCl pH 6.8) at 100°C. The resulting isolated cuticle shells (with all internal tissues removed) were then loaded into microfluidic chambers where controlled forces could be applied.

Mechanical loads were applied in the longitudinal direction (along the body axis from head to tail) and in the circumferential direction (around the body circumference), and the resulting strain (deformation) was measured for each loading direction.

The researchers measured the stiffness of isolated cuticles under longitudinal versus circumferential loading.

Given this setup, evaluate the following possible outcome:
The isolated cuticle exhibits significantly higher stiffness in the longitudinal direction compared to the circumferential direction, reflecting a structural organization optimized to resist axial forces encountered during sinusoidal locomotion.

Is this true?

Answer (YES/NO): NO